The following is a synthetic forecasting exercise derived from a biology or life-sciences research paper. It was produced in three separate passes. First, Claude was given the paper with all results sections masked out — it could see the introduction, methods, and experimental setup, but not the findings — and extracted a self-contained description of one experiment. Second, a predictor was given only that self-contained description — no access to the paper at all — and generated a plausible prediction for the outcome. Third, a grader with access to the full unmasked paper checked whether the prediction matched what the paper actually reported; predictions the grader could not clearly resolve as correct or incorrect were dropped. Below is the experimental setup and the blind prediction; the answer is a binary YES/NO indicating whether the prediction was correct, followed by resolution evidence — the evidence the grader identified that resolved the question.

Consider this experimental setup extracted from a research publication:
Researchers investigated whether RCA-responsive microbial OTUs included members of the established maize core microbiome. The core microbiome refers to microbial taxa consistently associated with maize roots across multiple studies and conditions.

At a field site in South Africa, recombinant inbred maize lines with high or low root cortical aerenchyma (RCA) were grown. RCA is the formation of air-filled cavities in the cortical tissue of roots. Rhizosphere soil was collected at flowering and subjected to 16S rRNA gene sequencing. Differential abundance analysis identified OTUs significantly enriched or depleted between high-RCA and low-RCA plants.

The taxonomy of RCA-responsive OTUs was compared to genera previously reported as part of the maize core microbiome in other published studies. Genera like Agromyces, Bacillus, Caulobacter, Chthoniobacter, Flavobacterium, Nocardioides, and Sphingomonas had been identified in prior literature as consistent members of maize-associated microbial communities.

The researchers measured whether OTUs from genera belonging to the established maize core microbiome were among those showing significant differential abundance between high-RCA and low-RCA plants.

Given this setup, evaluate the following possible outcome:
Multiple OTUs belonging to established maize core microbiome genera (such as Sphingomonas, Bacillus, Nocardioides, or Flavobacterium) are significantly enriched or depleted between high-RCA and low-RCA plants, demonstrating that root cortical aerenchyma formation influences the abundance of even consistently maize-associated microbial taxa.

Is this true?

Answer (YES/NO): YES